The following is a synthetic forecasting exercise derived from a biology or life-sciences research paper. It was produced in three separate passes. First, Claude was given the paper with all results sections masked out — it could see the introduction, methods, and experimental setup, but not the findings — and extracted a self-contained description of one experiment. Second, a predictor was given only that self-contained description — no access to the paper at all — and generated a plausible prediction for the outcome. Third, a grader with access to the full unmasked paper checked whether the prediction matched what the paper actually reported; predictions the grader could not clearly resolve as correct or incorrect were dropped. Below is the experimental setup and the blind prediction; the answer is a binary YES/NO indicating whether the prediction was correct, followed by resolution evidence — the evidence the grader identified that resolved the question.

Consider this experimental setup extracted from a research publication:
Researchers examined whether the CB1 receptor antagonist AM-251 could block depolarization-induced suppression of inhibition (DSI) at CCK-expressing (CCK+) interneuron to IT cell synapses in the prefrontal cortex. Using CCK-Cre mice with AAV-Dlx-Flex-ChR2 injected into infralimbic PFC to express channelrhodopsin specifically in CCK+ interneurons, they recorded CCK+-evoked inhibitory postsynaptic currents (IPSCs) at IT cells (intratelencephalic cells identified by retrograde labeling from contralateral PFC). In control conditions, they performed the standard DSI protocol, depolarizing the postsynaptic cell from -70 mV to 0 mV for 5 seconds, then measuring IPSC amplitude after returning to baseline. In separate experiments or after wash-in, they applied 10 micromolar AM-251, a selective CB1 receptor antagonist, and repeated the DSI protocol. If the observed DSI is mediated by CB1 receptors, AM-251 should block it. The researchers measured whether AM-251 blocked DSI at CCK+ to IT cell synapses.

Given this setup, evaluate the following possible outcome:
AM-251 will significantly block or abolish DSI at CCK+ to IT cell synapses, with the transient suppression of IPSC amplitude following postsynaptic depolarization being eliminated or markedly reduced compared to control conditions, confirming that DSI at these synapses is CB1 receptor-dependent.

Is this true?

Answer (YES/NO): YES